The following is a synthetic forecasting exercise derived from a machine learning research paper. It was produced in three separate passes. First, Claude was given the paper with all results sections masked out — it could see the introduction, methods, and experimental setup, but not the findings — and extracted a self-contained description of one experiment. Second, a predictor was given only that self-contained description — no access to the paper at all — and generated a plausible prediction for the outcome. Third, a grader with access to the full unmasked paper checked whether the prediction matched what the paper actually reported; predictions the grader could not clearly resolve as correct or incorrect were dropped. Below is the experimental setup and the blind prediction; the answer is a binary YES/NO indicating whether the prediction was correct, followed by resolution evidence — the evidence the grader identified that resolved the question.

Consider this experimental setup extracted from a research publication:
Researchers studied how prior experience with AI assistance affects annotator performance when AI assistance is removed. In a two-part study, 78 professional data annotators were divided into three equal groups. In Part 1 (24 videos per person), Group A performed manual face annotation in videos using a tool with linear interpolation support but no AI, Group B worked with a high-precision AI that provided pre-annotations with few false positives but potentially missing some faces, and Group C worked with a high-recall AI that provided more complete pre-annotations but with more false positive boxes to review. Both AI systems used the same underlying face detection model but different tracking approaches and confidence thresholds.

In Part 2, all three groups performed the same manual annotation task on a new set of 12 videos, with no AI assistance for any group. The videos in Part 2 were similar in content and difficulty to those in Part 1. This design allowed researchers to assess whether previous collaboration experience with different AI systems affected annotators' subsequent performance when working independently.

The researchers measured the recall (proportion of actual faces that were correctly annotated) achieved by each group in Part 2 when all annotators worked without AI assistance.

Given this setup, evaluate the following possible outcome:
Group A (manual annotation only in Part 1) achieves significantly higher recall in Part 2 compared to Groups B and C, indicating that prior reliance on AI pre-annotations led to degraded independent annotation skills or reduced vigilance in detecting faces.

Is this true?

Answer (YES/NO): NO